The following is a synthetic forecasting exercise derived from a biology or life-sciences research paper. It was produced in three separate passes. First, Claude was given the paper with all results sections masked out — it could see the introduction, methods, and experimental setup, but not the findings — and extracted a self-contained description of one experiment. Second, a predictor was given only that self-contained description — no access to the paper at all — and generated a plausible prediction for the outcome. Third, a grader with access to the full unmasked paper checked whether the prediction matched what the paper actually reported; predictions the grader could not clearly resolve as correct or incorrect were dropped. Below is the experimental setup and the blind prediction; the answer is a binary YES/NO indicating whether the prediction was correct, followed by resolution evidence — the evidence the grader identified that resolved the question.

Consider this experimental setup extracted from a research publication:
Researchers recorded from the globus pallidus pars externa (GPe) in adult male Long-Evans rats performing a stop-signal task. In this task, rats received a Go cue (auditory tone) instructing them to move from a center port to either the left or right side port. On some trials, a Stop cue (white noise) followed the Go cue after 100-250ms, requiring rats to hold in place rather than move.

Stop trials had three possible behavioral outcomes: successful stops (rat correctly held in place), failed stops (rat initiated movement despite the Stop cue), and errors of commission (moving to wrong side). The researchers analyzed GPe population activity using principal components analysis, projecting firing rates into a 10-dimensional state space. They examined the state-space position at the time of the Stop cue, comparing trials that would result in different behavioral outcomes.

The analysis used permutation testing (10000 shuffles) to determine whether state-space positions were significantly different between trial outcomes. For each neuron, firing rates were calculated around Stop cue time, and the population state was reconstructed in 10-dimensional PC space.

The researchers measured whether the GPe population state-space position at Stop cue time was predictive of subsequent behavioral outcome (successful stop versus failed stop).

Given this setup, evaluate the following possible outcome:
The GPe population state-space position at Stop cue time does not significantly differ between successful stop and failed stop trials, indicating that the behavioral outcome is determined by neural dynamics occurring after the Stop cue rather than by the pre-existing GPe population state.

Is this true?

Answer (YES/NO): NO